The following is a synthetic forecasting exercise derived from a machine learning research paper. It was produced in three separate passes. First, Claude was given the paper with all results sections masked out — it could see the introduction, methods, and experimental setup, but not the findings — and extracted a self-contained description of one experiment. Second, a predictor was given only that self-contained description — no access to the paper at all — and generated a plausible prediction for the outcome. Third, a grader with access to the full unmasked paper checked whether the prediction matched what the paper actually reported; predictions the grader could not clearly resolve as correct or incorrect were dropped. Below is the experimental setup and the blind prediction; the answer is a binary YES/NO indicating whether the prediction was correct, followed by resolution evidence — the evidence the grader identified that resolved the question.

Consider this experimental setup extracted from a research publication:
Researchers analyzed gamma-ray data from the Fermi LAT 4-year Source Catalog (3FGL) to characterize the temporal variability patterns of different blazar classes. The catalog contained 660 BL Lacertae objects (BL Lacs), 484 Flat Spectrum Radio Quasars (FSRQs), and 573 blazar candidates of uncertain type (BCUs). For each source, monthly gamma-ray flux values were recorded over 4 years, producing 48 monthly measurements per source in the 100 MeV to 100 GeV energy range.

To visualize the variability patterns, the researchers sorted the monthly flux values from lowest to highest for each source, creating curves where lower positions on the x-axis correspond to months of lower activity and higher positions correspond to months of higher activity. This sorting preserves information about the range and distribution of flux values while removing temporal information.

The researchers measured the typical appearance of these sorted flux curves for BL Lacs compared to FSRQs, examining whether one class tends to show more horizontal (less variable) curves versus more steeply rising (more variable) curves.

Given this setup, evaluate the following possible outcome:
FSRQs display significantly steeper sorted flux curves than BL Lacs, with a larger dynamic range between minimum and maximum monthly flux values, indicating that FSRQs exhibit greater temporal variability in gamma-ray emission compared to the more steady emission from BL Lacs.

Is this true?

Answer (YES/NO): YES